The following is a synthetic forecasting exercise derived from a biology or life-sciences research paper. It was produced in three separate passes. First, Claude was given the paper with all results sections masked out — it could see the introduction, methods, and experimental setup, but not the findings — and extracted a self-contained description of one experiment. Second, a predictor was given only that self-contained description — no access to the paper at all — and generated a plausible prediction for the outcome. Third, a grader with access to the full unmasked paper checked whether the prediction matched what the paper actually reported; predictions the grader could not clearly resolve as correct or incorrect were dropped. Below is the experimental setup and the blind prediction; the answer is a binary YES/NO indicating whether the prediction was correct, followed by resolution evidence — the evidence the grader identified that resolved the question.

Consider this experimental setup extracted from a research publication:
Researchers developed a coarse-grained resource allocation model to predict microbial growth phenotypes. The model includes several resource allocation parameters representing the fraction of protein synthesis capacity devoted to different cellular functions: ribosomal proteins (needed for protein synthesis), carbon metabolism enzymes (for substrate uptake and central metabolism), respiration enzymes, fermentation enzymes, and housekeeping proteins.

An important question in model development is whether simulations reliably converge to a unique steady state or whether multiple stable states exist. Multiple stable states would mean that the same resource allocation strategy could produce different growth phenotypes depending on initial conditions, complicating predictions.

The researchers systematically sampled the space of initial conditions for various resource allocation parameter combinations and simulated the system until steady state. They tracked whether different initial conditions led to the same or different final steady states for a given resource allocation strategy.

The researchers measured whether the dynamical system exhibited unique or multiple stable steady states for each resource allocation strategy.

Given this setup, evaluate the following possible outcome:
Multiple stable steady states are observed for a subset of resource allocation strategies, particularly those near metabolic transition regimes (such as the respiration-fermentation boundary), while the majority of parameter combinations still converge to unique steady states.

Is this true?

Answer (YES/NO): NO